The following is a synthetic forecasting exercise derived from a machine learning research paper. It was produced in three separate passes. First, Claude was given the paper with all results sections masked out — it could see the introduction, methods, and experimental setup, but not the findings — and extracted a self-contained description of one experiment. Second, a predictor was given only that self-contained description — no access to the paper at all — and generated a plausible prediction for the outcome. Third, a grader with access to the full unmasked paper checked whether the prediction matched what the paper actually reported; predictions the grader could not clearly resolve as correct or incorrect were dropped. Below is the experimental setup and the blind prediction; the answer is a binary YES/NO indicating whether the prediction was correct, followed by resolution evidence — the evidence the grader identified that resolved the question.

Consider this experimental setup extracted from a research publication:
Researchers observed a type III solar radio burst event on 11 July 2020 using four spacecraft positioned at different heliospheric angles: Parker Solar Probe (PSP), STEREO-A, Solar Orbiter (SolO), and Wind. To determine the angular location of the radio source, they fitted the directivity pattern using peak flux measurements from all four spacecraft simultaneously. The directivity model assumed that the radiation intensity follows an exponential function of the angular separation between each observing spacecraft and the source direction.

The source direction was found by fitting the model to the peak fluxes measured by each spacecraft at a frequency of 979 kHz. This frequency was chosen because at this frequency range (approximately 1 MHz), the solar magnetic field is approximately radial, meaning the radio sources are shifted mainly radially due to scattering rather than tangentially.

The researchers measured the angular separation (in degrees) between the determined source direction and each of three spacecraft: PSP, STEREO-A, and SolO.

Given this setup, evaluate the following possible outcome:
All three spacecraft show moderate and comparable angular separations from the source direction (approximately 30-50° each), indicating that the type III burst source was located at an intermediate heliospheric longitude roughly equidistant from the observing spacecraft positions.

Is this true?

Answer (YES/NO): NO